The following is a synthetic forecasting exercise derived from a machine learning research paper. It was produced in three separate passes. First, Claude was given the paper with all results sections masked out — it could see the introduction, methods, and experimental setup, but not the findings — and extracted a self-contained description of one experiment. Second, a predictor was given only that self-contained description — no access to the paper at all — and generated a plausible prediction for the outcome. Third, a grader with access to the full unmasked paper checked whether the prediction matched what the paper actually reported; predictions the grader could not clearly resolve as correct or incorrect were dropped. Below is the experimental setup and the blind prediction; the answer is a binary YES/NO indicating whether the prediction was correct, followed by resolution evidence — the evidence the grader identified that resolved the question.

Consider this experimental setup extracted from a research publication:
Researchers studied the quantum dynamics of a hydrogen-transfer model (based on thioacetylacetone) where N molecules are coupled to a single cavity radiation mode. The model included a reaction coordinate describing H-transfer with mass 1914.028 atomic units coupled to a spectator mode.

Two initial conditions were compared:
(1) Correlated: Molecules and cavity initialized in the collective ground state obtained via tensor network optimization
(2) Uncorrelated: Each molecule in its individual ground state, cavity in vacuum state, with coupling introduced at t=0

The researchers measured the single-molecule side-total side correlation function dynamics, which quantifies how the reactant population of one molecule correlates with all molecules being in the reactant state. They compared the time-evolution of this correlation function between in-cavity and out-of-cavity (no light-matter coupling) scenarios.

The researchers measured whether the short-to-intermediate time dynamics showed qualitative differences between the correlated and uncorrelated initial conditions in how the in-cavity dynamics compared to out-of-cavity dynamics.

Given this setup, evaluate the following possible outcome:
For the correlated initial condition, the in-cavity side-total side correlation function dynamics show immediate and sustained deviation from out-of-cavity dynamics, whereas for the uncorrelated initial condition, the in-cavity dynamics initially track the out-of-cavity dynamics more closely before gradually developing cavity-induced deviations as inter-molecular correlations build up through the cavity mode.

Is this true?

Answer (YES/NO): NO